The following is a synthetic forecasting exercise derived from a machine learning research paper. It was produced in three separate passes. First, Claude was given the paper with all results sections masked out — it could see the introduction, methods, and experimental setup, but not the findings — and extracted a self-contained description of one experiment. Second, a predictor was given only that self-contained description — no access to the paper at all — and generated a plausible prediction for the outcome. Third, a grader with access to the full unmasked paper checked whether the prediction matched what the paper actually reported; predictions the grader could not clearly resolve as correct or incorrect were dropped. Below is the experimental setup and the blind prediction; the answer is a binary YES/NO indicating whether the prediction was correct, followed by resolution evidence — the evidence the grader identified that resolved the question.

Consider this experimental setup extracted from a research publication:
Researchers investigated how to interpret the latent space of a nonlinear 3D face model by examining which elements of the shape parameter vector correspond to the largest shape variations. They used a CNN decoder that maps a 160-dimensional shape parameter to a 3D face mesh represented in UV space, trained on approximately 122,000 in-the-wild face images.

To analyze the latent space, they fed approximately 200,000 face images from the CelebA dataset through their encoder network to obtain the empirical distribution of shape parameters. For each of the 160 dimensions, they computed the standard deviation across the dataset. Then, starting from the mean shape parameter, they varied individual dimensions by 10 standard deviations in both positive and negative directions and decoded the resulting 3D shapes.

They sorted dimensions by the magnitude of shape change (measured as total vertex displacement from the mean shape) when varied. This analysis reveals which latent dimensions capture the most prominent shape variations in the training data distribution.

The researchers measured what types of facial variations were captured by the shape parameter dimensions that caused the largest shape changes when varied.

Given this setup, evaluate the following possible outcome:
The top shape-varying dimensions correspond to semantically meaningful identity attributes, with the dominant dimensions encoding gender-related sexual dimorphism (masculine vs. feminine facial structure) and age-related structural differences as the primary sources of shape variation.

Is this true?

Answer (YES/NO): NO